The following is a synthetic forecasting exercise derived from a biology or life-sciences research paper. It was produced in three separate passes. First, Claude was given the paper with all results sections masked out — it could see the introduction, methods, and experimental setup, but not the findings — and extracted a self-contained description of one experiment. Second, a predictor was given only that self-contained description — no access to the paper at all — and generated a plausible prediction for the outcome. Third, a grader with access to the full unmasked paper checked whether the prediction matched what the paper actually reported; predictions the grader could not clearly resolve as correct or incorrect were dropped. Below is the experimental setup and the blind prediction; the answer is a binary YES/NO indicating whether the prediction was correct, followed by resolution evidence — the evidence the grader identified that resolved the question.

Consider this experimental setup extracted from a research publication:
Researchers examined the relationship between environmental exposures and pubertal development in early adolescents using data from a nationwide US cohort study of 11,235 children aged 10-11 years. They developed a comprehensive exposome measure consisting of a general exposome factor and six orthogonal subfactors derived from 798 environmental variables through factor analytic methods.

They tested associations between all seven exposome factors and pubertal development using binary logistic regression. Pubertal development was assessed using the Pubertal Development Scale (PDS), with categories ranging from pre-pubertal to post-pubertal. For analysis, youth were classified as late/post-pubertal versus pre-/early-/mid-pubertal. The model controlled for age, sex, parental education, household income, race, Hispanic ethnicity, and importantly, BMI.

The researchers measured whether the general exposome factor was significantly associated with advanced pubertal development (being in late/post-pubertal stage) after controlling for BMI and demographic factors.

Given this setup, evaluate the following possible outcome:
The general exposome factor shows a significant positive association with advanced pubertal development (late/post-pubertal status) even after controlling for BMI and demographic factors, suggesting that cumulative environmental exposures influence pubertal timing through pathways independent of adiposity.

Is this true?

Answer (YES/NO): YES